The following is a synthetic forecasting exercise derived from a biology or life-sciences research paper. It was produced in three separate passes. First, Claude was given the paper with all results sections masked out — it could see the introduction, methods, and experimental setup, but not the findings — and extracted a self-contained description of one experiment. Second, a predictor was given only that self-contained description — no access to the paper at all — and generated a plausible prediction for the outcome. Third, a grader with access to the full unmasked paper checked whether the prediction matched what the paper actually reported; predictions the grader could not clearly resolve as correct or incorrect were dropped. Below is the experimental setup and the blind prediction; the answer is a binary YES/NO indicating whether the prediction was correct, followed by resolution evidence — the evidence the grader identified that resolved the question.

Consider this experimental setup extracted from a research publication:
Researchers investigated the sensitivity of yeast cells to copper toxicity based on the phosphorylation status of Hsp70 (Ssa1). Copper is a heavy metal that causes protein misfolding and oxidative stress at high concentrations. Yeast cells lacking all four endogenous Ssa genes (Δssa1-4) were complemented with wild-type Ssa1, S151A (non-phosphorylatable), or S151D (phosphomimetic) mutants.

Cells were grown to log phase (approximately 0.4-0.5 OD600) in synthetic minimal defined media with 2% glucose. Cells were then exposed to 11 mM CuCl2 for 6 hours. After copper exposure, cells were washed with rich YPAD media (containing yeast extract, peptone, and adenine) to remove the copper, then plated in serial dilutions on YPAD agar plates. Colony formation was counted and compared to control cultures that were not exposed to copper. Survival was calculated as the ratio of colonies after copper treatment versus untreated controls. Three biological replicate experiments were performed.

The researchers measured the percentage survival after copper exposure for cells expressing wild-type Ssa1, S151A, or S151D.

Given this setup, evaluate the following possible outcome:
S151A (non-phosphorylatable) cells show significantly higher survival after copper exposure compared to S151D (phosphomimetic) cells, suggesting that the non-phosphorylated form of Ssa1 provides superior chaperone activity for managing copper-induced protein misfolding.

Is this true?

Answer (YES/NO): NO